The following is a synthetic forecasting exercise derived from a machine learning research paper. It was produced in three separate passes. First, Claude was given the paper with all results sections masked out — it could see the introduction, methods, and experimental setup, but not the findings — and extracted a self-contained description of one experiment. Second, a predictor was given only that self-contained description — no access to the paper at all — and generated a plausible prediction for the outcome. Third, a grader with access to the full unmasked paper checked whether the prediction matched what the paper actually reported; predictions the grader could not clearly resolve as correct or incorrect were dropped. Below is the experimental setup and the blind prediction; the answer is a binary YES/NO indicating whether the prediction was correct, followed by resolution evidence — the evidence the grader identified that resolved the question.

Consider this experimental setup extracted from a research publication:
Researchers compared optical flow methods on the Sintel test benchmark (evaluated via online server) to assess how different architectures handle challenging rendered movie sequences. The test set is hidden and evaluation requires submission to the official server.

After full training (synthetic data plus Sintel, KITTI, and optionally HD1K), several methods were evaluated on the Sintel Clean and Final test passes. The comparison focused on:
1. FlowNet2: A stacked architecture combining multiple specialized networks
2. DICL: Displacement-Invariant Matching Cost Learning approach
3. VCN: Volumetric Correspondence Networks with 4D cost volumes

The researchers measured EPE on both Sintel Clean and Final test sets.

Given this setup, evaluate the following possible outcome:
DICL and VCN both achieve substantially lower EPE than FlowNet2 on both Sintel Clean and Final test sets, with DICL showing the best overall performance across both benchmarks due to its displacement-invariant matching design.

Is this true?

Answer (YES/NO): YES